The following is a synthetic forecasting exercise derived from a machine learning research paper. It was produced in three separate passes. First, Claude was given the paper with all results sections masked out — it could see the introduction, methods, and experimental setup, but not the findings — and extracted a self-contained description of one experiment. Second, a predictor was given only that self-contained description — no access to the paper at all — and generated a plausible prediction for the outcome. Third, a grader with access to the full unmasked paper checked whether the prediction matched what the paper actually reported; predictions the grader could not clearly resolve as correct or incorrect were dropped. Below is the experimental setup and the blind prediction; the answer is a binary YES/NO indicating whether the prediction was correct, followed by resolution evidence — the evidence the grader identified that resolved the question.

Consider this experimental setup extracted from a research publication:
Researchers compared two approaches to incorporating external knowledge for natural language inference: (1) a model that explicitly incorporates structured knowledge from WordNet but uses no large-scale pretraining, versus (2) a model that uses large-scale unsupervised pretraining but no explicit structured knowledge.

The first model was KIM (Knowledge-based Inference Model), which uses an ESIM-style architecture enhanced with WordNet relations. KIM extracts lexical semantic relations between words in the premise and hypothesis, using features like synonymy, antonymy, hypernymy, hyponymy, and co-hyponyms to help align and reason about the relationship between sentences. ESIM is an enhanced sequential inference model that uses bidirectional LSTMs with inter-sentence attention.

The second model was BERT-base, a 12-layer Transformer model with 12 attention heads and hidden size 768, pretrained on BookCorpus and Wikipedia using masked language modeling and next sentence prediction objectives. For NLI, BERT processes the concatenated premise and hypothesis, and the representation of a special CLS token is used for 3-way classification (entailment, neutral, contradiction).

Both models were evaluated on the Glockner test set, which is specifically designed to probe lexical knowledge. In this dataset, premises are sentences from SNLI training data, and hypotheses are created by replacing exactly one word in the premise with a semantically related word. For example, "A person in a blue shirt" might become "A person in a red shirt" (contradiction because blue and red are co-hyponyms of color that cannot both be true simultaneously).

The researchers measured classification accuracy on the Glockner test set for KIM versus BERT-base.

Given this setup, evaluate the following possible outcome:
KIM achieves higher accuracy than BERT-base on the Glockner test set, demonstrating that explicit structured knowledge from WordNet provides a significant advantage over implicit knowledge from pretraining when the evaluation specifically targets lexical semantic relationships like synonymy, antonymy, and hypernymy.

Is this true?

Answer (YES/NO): NO